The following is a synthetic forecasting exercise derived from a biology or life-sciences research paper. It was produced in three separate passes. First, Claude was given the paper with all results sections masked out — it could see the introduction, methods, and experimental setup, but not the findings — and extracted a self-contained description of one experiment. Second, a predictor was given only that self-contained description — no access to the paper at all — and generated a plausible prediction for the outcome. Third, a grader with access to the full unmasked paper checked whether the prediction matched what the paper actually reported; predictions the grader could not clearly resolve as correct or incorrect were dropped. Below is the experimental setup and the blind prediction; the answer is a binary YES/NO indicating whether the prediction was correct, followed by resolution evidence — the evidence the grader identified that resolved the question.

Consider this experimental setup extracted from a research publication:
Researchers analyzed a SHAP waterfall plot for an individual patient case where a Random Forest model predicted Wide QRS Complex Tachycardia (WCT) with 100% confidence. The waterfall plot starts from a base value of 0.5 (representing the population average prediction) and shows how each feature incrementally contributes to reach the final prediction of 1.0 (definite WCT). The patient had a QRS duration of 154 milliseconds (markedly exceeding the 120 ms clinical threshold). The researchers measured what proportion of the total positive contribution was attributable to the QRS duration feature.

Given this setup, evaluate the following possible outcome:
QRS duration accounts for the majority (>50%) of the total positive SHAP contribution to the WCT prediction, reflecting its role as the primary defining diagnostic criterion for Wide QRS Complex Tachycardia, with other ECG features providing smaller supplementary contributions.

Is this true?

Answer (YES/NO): YES